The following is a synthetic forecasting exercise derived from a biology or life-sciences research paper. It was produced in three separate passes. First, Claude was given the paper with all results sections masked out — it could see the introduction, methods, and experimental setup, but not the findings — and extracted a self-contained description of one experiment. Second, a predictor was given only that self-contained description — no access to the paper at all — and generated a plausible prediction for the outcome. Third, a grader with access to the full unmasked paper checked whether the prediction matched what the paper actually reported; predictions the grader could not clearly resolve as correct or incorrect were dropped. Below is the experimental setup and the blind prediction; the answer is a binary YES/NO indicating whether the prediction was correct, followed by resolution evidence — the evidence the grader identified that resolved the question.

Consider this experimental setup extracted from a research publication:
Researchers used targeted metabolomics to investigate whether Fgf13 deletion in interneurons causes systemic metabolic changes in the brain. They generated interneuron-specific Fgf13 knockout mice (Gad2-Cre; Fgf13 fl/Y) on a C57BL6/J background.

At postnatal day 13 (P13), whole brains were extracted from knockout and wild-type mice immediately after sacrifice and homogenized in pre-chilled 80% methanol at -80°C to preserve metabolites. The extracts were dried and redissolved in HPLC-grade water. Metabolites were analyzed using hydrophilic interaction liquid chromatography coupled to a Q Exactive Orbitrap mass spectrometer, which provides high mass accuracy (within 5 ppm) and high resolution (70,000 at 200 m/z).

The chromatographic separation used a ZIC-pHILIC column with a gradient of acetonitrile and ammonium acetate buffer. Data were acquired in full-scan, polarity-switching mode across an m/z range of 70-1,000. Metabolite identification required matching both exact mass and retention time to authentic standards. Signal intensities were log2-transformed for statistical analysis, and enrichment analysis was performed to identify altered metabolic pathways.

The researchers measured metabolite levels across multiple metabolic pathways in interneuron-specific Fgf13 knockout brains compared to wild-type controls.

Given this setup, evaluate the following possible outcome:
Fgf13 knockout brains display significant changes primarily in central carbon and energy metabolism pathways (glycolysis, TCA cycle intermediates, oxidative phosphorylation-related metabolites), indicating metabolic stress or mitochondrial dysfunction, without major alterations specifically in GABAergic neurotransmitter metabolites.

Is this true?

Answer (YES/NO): NO